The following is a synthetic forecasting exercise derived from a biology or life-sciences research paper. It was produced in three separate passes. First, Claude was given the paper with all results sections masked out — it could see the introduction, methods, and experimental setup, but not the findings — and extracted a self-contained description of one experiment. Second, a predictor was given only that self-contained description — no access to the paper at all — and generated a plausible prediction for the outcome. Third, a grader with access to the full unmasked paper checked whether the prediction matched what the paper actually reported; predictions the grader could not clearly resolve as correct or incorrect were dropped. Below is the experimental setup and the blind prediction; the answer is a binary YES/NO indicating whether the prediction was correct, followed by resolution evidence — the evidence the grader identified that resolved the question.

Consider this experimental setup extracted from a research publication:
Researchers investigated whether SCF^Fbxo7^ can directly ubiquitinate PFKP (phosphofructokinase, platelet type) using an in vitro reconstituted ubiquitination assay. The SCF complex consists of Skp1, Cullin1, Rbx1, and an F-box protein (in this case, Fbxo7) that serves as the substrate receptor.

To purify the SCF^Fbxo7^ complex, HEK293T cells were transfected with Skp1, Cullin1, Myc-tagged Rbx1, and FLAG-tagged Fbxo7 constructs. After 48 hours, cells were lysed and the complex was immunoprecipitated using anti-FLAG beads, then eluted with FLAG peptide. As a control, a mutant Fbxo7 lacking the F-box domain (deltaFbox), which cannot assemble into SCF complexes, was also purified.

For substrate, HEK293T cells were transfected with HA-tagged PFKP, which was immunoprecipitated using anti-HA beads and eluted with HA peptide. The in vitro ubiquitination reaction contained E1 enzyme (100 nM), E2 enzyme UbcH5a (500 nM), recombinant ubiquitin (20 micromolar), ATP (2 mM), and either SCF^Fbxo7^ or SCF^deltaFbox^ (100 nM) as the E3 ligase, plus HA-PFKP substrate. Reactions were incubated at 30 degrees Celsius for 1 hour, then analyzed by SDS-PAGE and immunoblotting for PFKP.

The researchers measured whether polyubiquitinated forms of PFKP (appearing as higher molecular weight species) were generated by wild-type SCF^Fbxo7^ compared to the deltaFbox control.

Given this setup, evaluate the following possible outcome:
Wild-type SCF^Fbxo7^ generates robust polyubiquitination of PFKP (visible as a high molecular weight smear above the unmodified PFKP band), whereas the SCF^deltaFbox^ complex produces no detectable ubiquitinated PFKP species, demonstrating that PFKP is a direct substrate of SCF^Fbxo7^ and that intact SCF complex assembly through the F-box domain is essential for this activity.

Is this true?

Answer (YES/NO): YES